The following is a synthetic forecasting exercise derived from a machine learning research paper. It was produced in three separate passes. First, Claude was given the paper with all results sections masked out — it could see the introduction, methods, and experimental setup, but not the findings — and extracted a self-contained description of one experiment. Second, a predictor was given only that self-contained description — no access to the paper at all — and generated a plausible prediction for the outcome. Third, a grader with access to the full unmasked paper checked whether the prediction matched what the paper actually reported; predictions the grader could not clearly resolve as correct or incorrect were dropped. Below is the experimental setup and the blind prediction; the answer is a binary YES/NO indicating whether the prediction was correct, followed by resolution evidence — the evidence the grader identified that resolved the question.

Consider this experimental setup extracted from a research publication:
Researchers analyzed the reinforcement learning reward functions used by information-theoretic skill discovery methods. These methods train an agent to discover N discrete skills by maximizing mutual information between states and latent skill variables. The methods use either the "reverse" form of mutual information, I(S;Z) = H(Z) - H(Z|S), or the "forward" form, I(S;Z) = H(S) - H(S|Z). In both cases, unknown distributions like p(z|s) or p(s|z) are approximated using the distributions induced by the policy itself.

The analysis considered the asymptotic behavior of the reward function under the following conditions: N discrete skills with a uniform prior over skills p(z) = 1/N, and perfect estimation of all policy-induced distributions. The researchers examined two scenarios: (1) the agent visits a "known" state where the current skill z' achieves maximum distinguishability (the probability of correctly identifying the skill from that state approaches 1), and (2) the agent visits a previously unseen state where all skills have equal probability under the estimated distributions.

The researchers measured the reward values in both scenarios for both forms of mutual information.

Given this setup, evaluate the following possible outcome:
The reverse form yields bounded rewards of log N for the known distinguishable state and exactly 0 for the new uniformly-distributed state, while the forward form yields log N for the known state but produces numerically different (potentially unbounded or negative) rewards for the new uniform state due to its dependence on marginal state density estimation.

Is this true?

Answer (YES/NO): NO